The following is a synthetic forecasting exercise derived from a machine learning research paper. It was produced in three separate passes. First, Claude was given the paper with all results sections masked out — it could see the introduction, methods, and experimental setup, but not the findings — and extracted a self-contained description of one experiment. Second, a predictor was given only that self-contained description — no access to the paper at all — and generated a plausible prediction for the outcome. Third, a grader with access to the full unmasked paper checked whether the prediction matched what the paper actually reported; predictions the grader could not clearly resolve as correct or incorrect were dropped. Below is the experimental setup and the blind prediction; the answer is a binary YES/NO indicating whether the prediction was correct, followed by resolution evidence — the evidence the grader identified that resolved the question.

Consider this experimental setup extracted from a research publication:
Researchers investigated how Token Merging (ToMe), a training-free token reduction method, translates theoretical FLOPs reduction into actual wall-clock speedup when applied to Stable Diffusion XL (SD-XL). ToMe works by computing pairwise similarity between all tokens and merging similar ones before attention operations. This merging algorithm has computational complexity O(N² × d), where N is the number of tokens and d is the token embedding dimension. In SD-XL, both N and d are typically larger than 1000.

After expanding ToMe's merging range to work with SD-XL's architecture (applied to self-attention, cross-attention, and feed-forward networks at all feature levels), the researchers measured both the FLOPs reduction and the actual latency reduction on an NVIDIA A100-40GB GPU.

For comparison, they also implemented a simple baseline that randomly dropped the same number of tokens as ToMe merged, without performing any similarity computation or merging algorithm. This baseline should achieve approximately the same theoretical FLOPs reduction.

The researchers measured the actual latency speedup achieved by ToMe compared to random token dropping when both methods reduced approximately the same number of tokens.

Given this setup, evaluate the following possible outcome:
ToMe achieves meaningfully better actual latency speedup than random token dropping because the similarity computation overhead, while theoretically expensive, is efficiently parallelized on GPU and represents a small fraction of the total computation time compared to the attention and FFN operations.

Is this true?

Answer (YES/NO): NO